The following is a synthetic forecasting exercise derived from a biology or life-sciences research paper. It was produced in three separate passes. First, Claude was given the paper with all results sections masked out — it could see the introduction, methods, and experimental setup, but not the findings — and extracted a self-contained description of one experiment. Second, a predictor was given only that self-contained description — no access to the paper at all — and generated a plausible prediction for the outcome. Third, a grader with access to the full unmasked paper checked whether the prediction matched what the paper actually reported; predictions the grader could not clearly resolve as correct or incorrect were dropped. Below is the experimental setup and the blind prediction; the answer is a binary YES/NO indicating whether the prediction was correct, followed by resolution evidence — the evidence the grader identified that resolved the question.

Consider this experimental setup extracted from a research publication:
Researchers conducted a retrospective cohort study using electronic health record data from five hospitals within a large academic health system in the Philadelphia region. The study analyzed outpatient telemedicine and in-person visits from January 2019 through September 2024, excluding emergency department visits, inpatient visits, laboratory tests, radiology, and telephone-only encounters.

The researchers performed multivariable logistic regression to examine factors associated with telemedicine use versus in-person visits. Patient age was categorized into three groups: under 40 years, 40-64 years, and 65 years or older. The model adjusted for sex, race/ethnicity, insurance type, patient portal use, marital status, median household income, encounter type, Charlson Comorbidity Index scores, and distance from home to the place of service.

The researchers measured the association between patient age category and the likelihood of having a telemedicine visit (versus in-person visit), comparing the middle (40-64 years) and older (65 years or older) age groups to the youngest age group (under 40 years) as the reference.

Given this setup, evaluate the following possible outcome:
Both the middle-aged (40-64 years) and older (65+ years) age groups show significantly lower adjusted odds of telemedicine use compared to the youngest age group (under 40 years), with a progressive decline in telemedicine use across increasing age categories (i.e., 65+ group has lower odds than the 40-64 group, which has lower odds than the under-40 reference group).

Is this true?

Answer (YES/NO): YES